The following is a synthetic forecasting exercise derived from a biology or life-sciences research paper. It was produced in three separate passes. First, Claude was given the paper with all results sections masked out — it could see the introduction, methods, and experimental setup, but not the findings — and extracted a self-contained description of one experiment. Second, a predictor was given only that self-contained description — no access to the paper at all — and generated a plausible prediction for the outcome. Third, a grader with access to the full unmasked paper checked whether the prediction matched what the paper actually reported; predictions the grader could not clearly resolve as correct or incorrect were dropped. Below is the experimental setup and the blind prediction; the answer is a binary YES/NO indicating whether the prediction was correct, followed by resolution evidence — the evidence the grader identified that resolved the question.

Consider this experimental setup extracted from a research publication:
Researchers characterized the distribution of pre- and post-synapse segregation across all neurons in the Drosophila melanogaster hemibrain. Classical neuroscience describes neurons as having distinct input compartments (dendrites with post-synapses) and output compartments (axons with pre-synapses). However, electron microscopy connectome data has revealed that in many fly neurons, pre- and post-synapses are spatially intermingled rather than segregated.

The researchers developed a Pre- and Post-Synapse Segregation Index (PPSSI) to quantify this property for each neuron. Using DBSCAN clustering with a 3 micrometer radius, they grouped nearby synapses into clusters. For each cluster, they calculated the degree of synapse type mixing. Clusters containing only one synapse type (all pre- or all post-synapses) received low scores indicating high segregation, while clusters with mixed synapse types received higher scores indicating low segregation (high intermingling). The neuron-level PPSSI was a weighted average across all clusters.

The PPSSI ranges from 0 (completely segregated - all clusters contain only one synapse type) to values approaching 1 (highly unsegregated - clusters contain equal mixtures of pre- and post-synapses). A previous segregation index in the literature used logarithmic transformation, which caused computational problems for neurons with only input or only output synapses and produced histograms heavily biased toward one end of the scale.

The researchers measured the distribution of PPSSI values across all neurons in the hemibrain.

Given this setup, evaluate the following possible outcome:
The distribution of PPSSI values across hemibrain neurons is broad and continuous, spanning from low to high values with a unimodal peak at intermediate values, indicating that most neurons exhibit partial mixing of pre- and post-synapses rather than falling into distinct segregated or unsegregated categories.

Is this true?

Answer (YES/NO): YES